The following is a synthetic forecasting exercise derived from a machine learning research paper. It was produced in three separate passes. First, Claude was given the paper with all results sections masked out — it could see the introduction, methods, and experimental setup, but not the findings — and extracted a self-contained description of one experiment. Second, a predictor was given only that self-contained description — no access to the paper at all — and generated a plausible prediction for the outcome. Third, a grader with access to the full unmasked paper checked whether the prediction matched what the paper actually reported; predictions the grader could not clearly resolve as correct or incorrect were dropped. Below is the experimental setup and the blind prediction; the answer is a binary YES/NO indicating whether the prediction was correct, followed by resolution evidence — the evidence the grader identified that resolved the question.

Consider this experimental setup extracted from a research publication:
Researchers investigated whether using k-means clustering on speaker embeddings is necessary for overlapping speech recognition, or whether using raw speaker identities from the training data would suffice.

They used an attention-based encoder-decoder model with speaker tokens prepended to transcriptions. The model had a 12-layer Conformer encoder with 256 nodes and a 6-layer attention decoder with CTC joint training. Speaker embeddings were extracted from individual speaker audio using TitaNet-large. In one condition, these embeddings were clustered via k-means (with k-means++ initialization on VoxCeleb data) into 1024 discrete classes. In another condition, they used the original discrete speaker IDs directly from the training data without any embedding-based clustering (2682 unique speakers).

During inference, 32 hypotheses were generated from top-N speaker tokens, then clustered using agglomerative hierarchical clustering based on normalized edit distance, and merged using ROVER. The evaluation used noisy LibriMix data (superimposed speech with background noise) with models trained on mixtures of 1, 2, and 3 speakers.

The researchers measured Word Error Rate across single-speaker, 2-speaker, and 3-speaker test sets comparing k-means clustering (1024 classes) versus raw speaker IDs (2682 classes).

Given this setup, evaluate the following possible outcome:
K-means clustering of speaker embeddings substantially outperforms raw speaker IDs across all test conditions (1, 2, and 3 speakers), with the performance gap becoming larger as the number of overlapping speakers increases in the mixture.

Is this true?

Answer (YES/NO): NO